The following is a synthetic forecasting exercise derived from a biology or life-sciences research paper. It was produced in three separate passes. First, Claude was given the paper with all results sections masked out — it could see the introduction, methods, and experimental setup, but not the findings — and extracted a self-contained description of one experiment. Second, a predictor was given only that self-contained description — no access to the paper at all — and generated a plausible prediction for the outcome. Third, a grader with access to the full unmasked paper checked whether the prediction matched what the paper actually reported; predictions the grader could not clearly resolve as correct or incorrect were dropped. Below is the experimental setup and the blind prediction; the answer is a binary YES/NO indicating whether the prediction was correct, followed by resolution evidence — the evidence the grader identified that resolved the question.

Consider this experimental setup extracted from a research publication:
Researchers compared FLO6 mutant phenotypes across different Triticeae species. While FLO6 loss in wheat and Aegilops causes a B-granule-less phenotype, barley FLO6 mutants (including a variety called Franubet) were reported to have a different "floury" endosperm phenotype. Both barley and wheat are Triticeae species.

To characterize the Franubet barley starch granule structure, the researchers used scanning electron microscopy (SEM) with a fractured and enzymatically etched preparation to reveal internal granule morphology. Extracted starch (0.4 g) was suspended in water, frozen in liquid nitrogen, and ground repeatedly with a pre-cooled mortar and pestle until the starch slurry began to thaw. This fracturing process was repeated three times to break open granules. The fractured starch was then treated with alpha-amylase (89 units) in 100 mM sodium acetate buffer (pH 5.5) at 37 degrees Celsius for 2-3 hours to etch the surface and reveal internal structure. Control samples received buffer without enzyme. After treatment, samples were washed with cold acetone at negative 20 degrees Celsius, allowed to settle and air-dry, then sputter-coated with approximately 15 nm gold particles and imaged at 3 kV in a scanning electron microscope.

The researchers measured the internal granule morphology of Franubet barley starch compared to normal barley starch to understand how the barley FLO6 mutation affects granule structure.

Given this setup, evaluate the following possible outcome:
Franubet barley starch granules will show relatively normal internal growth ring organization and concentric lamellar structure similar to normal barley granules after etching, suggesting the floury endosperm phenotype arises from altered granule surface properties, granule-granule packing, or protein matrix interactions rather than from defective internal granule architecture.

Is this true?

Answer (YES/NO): NO